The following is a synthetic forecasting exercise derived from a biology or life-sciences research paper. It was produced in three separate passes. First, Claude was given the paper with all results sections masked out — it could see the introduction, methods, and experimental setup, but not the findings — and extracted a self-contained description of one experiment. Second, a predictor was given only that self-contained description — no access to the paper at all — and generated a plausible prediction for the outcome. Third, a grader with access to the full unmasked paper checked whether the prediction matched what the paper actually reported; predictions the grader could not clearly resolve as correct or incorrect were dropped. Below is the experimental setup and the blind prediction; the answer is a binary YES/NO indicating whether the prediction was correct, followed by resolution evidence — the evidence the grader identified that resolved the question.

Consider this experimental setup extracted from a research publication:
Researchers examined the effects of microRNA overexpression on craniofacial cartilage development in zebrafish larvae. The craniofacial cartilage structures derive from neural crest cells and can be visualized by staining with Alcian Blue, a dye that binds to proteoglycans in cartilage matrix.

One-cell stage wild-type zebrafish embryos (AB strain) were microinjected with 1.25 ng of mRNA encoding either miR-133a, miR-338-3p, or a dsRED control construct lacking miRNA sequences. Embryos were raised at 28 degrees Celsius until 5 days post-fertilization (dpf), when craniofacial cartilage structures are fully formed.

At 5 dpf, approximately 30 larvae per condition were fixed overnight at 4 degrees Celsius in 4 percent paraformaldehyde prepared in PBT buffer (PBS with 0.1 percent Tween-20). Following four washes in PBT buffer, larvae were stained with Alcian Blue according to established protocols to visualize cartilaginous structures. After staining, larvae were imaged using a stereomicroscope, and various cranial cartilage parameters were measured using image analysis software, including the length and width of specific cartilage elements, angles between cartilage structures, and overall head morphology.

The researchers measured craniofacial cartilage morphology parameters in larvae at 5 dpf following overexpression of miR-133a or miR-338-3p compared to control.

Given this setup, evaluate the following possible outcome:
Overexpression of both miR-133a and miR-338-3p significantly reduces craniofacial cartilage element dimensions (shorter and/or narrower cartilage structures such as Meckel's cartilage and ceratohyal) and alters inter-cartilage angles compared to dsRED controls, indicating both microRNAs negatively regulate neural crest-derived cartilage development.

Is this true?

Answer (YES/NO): YES